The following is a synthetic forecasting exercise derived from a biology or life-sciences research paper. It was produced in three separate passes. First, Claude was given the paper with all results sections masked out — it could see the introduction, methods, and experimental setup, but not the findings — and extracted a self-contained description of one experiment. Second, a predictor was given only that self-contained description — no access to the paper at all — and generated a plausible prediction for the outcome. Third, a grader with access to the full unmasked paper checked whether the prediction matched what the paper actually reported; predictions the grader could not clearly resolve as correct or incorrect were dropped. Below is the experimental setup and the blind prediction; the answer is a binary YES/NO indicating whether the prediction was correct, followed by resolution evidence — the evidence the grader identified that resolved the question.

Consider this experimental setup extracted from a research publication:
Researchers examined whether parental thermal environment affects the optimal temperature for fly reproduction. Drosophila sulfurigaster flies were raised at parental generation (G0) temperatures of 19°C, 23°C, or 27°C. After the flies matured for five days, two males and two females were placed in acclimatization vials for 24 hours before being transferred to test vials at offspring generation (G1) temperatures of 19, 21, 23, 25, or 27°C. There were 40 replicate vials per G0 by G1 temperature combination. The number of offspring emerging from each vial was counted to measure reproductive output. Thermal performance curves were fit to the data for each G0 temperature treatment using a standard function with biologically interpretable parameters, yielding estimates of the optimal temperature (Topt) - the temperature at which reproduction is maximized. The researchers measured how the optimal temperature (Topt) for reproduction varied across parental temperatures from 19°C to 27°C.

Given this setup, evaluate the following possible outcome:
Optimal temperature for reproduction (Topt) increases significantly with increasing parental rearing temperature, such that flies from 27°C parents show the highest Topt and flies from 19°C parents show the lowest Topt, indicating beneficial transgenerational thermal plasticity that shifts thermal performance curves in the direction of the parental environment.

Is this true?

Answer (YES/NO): NO